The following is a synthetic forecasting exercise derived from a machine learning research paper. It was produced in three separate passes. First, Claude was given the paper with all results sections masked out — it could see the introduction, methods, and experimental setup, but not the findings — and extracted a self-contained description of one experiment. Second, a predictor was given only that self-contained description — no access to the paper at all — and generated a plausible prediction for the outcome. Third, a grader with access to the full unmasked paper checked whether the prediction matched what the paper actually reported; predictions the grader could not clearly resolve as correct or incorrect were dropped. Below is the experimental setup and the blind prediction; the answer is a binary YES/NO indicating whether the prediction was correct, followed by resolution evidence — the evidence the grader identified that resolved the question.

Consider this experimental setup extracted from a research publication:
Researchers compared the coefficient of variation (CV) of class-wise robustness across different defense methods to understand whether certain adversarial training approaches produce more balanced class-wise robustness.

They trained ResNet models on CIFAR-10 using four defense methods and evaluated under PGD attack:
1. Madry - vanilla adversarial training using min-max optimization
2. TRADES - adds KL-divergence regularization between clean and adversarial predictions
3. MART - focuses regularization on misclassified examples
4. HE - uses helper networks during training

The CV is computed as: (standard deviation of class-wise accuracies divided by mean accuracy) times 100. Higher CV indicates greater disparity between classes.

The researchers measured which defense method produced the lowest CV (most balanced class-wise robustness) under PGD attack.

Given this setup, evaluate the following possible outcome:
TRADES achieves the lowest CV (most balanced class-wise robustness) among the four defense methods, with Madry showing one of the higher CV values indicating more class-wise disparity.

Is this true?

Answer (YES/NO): NO